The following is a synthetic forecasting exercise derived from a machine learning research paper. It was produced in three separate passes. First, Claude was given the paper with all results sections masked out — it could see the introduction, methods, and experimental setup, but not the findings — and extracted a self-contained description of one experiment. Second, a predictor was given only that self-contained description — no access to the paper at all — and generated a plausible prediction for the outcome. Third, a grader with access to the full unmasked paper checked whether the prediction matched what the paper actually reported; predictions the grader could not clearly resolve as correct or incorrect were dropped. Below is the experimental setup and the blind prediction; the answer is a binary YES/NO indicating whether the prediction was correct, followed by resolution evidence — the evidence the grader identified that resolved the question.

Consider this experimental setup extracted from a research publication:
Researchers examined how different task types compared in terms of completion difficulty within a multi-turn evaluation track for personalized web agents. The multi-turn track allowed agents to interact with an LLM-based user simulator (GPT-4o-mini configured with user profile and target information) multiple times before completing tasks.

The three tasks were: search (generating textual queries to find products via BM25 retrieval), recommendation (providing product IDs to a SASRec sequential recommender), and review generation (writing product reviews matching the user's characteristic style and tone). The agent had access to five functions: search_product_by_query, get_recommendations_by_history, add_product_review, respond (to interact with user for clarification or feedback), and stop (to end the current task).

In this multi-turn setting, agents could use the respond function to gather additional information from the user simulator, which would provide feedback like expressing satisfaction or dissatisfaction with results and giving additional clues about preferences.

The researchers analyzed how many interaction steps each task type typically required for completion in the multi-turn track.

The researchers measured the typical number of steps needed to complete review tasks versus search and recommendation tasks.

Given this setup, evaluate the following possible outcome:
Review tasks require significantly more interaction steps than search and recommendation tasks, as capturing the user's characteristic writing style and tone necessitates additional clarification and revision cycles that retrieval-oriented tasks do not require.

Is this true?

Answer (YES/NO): NO